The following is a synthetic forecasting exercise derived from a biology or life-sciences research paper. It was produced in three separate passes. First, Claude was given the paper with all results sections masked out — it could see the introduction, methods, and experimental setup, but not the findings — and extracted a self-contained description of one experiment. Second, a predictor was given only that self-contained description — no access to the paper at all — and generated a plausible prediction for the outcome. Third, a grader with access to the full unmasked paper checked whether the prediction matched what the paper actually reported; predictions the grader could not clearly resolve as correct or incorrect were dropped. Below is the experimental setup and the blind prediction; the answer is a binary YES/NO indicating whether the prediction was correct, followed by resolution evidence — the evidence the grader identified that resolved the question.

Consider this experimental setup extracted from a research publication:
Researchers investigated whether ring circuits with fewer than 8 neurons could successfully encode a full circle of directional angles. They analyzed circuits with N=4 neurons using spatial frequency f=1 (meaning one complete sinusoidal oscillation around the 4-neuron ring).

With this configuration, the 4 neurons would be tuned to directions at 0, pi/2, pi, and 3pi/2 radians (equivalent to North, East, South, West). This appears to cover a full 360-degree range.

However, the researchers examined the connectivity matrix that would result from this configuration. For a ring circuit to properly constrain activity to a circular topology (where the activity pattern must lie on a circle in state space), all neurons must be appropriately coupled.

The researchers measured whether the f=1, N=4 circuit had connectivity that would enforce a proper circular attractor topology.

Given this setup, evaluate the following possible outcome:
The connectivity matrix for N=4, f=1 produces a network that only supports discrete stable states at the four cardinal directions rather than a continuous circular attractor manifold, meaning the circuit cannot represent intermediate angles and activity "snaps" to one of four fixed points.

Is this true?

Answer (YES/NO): NO